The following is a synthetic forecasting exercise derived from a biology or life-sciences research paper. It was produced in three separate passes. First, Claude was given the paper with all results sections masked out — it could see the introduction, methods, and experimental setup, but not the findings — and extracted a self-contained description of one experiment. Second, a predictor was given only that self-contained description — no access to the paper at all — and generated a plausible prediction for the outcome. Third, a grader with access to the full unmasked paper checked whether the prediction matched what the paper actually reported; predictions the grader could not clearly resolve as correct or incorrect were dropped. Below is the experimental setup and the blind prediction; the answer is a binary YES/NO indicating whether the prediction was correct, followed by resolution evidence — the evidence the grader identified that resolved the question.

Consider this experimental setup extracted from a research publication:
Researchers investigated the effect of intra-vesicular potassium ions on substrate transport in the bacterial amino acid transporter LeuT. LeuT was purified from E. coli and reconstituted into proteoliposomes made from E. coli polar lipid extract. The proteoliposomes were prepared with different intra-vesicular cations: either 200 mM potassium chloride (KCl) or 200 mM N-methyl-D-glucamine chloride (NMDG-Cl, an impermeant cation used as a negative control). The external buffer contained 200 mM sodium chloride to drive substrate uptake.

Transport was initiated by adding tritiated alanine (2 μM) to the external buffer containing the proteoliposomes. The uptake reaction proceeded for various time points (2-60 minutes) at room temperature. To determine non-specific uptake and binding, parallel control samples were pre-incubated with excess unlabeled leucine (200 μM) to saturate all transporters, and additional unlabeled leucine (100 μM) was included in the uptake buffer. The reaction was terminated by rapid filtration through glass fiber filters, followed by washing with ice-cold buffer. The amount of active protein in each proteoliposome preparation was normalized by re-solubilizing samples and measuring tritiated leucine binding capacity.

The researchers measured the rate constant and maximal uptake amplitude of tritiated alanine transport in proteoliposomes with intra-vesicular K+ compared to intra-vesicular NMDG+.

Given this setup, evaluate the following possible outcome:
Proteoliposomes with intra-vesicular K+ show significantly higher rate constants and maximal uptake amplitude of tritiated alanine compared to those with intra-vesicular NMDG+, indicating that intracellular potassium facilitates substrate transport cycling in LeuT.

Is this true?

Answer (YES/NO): YES